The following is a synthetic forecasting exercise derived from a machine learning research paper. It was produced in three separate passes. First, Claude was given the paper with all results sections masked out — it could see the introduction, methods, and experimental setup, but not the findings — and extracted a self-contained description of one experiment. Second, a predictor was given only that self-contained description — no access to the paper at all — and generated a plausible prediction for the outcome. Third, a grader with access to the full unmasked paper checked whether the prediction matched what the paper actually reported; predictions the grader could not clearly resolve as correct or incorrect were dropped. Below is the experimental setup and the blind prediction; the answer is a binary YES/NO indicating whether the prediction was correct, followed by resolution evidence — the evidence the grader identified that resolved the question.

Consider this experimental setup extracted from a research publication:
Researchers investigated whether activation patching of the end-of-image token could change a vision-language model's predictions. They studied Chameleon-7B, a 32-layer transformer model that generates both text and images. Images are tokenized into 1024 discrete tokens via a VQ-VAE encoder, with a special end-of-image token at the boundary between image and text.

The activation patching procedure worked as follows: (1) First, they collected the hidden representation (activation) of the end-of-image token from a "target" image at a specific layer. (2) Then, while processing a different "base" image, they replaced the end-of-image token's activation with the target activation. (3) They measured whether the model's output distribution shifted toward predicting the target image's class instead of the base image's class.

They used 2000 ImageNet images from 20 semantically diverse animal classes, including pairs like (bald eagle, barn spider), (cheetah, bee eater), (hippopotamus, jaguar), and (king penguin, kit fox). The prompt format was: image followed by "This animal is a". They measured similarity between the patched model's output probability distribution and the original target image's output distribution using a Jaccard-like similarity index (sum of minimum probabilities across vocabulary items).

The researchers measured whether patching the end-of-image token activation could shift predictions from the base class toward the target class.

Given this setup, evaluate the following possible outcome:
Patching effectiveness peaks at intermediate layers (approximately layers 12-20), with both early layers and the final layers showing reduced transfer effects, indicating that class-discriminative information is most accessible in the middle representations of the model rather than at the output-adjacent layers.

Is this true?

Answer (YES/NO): YES